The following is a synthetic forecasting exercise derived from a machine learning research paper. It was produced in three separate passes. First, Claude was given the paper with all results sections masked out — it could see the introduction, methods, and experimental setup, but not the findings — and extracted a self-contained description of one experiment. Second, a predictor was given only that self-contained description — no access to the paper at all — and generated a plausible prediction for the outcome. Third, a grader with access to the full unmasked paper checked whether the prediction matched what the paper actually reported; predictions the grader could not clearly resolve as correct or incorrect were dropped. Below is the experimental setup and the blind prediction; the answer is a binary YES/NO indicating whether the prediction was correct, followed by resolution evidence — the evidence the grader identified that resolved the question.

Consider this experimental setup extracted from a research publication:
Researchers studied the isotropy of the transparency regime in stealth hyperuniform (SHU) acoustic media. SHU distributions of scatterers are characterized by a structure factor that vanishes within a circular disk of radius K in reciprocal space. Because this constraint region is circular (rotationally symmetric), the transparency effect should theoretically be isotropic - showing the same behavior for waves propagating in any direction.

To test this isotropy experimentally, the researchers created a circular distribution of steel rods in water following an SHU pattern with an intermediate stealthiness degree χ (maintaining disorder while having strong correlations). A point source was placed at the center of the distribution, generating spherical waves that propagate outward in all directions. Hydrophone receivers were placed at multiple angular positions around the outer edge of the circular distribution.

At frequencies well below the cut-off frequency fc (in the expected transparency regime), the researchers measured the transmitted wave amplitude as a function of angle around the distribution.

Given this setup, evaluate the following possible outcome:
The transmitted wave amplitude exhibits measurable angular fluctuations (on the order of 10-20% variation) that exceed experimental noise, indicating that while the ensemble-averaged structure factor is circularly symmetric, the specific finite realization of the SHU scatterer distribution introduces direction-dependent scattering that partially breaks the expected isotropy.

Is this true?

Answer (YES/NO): NO